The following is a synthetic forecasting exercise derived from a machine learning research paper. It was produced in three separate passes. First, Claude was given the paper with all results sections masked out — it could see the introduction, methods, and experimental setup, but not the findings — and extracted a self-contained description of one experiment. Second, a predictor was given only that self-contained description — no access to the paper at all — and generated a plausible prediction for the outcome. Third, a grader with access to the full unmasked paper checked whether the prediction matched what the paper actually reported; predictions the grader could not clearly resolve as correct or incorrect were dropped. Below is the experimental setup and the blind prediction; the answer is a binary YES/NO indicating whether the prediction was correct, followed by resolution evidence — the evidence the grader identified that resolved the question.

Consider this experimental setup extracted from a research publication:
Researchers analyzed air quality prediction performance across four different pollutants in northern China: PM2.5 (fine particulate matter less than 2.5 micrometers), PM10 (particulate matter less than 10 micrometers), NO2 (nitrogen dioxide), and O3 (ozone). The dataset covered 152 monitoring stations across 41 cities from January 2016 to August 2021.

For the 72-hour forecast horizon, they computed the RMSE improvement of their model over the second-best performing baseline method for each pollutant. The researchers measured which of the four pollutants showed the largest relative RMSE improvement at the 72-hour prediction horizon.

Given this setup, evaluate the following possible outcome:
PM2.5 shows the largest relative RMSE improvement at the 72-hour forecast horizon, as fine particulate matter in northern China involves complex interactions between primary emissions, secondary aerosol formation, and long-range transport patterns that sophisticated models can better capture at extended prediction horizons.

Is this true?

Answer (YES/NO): NO